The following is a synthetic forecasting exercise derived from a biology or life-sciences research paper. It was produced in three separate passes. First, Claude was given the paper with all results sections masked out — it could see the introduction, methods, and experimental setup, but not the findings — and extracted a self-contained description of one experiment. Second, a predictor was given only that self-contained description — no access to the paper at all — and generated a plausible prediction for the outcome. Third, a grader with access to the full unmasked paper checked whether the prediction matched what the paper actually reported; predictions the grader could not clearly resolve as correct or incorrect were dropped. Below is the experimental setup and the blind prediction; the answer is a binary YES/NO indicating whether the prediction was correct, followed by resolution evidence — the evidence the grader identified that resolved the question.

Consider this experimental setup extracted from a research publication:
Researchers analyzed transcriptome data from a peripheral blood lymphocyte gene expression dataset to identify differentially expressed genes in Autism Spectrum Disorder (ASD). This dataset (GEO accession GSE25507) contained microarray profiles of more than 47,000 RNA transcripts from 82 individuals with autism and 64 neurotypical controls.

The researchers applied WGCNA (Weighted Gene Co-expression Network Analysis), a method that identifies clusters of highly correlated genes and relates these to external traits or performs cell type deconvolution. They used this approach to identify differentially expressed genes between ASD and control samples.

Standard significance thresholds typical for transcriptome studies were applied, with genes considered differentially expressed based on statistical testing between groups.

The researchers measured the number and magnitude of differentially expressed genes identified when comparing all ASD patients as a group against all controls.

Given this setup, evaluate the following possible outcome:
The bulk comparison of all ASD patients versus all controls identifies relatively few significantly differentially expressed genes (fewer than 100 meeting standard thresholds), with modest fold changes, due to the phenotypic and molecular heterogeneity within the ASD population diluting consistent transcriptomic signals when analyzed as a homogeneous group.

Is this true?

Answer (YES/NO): YES